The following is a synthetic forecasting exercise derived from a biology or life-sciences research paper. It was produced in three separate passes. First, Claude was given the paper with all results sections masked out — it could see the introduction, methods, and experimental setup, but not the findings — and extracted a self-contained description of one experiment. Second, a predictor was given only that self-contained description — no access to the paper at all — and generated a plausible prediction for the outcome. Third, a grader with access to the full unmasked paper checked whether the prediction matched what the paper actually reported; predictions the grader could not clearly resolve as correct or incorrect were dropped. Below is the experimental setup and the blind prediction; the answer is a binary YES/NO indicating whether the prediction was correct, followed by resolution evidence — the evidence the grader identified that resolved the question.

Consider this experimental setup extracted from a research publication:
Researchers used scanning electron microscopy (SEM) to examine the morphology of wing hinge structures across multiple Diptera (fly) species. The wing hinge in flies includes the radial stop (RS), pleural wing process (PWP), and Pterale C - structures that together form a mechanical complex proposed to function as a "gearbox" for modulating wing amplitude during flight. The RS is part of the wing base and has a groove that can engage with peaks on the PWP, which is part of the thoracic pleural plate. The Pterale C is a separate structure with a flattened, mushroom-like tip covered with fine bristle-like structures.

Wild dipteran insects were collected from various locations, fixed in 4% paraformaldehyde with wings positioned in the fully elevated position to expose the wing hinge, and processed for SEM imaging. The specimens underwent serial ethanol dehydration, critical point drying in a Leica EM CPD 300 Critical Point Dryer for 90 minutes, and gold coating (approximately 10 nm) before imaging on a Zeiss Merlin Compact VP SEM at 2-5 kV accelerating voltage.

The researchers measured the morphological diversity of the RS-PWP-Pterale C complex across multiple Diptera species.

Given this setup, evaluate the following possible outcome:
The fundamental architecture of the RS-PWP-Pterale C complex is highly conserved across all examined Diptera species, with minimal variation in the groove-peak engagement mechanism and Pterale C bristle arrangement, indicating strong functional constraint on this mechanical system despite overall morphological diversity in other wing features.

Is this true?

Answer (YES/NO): NO